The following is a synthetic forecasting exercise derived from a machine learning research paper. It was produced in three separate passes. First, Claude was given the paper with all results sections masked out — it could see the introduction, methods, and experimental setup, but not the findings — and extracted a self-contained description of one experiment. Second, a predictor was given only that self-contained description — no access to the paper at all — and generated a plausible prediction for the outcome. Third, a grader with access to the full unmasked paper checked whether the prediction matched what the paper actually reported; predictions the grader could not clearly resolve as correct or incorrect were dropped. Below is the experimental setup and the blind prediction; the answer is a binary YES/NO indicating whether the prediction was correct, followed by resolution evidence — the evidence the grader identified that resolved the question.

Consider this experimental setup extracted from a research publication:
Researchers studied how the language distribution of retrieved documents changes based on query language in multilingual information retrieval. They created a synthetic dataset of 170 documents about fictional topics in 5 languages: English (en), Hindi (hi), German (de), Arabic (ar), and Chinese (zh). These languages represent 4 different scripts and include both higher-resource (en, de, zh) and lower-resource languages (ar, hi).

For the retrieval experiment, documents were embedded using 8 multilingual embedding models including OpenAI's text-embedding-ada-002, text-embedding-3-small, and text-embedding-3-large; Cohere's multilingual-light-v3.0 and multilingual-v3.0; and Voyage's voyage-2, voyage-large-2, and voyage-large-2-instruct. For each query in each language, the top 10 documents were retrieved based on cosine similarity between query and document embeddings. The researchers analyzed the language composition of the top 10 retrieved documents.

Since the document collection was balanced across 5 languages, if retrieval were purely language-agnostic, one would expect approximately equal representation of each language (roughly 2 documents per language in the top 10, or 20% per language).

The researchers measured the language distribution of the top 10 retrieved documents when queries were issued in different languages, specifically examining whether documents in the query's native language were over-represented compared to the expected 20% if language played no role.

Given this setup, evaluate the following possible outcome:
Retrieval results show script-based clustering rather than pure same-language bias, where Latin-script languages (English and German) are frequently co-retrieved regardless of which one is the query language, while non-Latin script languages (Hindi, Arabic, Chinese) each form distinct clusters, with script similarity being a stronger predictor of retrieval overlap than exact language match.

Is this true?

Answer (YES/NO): NO